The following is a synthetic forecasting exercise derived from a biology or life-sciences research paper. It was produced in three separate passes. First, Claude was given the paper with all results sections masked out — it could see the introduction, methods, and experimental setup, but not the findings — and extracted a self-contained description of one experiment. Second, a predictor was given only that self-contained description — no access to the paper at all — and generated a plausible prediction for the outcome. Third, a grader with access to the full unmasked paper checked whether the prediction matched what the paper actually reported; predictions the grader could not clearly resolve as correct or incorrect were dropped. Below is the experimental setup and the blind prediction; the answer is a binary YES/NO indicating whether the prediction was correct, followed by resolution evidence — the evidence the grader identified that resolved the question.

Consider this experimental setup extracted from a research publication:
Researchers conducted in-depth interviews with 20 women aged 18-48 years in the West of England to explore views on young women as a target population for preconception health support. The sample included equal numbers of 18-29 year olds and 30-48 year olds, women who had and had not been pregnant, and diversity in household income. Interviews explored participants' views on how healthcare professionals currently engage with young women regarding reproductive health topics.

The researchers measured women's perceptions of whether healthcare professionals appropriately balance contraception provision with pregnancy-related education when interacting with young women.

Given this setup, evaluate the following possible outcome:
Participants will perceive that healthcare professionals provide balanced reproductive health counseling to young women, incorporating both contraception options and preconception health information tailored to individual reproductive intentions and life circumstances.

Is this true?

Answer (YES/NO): NO